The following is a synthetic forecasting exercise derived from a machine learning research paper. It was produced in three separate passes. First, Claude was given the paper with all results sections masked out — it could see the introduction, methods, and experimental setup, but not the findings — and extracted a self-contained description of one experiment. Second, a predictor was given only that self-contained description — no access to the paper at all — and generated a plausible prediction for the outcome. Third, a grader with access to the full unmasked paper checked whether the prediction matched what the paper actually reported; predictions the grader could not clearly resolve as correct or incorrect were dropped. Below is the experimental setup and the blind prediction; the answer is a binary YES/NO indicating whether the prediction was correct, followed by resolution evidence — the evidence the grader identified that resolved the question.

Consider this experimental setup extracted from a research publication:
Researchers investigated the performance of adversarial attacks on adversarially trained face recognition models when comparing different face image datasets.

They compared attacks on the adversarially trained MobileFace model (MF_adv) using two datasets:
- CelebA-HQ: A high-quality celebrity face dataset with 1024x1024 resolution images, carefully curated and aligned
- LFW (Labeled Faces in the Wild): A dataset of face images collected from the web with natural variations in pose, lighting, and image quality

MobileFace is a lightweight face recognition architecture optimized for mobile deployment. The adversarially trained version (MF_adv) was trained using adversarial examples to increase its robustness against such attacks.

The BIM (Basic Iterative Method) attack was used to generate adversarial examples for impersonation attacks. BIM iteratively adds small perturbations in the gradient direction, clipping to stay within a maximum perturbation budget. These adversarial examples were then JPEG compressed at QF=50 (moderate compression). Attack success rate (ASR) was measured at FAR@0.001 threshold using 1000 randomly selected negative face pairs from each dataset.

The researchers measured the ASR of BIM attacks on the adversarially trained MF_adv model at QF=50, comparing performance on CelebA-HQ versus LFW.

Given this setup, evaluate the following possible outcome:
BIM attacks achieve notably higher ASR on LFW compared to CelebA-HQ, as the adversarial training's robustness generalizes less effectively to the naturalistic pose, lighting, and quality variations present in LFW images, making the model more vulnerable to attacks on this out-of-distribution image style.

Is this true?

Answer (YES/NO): NO